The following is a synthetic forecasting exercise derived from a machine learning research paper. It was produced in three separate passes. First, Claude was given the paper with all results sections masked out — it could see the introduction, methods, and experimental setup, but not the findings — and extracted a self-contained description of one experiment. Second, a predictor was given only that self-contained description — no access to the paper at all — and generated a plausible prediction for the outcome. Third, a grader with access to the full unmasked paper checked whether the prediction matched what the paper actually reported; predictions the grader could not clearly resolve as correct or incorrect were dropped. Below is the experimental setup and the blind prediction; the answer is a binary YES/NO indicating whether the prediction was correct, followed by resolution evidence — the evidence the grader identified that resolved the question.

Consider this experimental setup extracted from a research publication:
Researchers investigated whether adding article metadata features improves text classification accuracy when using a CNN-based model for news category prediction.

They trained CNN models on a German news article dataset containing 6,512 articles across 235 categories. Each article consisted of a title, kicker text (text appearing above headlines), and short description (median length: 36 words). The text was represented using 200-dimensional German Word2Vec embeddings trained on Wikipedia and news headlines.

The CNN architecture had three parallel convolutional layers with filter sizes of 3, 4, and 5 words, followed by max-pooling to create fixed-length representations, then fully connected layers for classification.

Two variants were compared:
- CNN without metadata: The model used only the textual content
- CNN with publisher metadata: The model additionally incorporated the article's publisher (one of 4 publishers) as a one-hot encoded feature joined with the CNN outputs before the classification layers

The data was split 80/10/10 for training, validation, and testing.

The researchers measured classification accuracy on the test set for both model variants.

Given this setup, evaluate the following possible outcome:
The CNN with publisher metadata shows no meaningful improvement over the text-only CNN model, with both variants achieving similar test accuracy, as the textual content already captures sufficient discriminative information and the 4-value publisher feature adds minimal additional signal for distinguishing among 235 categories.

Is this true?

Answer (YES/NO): NO